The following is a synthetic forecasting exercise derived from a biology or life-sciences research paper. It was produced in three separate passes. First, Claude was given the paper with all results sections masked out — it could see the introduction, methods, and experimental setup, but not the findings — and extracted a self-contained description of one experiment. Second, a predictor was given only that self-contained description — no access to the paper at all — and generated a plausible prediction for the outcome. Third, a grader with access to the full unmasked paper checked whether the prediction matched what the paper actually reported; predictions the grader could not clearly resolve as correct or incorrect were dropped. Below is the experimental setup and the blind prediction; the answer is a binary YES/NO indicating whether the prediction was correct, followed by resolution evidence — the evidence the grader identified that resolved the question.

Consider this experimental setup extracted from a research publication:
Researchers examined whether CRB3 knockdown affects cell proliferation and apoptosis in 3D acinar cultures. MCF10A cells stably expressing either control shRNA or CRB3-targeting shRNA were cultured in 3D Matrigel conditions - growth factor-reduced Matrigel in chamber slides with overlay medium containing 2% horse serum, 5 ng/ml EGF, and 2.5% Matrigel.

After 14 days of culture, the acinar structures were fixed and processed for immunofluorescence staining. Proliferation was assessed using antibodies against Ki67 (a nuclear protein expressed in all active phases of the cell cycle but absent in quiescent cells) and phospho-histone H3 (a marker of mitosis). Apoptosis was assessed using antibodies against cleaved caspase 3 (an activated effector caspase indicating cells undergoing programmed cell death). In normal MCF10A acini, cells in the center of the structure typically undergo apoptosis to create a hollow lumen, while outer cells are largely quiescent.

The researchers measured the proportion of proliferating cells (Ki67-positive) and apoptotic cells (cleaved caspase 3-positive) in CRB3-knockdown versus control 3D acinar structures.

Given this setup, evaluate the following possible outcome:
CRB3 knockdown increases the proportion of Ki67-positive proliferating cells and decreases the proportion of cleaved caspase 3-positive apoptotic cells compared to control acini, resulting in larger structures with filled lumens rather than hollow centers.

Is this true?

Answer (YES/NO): YES